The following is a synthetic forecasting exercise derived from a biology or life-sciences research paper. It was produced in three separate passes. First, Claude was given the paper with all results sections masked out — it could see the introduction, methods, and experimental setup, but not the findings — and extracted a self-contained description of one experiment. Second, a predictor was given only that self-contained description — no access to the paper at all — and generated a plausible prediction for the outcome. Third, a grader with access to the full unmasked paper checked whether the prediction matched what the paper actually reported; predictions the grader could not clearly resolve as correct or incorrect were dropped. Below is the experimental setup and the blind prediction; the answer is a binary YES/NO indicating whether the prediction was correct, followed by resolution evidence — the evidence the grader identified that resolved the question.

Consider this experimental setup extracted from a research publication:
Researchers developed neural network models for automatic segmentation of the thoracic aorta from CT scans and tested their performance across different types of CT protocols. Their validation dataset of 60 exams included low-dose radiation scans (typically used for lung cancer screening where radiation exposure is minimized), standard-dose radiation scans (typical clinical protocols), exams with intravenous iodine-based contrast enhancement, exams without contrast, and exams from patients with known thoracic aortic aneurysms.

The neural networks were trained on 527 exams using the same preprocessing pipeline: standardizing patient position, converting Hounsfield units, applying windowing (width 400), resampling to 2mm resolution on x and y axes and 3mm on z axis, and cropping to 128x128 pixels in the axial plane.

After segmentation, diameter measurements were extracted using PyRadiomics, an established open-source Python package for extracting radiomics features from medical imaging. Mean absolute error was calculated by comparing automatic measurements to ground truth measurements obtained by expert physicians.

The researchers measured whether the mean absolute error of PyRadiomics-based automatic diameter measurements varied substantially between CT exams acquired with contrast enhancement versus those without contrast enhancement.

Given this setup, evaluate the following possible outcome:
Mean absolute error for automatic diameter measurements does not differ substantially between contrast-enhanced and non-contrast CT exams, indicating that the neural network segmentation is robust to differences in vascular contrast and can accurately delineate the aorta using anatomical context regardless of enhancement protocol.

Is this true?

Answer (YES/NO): YES